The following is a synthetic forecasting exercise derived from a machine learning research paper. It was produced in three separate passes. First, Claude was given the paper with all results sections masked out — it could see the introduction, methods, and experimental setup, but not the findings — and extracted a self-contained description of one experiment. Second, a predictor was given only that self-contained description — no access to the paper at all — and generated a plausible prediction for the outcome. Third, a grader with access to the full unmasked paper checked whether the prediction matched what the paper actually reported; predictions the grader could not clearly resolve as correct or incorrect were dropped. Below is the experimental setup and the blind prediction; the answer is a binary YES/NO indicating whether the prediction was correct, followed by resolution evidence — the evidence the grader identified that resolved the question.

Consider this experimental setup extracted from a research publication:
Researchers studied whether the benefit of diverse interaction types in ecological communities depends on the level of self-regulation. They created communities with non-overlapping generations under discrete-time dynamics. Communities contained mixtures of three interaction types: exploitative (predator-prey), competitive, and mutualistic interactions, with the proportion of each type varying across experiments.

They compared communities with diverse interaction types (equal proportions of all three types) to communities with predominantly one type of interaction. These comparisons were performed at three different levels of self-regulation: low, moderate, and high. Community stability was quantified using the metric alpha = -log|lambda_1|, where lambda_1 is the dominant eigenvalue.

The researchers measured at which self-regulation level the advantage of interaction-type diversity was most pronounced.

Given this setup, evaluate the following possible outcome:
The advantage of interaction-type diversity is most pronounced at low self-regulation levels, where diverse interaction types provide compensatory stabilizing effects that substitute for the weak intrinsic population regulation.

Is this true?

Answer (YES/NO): NO